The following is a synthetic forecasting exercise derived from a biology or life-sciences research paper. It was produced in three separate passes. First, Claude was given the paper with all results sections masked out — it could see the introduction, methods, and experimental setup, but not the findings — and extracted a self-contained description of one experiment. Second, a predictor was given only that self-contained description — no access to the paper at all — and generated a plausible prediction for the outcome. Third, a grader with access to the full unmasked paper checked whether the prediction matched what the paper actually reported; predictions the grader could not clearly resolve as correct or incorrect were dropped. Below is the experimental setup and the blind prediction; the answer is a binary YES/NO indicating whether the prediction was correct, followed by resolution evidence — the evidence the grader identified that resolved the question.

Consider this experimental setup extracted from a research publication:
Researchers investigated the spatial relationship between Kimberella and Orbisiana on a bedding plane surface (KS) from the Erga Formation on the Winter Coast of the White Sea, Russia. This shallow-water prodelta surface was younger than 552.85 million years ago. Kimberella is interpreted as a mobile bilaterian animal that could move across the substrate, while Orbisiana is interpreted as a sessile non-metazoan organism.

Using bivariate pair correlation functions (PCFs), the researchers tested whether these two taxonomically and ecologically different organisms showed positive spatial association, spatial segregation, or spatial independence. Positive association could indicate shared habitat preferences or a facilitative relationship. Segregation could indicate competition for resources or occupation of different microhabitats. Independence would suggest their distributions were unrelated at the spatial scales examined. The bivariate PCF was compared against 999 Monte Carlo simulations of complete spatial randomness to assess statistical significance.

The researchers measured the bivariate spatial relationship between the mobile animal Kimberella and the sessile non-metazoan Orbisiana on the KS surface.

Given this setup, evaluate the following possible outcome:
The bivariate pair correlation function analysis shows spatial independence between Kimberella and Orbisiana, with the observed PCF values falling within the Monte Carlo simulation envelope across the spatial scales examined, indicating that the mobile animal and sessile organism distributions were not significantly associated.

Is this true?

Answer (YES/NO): YES